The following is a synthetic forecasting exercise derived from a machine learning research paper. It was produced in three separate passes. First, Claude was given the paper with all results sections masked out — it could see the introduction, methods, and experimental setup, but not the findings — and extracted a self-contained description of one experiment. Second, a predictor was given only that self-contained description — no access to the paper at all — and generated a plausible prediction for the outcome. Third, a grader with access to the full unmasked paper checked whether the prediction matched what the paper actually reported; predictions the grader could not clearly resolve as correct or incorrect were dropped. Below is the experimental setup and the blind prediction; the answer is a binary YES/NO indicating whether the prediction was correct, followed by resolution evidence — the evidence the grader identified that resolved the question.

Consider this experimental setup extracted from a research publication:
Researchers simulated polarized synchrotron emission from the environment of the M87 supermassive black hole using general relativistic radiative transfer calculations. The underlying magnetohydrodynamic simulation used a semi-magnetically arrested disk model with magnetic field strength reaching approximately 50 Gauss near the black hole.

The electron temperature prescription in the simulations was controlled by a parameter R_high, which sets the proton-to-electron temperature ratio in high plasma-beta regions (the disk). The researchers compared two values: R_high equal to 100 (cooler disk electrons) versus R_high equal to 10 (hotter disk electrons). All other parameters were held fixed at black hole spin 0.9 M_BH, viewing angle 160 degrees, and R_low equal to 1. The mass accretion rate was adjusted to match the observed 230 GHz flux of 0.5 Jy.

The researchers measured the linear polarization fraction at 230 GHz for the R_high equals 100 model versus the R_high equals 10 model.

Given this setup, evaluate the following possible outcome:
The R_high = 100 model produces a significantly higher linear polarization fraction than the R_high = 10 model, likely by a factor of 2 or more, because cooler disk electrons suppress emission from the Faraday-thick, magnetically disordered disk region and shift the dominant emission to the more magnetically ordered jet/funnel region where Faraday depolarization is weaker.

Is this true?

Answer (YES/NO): NO